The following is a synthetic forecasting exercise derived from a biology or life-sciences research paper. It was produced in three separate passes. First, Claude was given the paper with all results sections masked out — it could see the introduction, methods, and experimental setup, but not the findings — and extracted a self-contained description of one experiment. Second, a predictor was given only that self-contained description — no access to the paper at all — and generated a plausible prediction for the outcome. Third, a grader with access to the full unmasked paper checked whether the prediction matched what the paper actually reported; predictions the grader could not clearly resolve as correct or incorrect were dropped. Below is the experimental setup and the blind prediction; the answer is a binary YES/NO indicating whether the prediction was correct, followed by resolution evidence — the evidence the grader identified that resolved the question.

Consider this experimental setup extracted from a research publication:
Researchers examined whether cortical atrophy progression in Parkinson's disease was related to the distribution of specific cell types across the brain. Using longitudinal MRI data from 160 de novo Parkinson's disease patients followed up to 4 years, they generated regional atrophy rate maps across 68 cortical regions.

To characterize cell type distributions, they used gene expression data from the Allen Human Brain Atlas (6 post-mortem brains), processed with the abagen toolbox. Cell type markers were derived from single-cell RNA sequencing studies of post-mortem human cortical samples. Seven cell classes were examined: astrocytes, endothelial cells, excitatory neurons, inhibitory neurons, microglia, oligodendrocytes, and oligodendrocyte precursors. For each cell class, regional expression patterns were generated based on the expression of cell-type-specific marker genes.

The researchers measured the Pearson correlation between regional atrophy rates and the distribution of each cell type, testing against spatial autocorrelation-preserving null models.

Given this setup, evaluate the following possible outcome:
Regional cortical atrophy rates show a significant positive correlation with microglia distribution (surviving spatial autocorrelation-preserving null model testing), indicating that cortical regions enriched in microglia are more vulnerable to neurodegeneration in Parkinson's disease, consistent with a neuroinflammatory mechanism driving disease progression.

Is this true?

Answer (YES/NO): NO